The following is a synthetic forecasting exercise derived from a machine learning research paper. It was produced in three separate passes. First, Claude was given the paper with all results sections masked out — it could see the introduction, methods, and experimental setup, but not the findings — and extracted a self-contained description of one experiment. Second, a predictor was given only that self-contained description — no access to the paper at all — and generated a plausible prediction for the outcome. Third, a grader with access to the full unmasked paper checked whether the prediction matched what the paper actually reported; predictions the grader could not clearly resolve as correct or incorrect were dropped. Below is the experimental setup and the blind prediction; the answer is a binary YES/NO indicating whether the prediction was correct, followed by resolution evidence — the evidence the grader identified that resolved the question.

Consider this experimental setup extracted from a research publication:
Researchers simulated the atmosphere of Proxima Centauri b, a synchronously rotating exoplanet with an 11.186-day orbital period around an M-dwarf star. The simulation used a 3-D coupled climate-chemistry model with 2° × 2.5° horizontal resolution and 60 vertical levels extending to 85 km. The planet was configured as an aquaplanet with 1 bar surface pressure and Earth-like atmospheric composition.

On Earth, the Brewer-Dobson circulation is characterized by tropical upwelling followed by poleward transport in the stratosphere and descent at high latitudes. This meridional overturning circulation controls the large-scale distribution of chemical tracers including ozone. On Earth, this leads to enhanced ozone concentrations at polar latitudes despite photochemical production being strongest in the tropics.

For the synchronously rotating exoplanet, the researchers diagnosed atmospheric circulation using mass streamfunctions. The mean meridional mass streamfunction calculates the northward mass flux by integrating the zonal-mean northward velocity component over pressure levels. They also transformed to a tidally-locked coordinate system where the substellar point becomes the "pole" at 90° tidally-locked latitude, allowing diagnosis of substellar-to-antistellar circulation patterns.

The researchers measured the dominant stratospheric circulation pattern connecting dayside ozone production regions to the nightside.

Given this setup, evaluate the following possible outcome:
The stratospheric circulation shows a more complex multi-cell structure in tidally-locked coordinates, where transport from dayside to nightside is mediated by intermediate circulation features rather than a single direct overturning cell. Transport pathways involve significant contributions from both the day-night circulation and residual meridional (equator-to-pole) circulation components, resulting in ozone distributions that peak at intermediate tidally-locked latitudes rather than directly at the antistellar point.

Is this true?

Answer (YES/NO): NO